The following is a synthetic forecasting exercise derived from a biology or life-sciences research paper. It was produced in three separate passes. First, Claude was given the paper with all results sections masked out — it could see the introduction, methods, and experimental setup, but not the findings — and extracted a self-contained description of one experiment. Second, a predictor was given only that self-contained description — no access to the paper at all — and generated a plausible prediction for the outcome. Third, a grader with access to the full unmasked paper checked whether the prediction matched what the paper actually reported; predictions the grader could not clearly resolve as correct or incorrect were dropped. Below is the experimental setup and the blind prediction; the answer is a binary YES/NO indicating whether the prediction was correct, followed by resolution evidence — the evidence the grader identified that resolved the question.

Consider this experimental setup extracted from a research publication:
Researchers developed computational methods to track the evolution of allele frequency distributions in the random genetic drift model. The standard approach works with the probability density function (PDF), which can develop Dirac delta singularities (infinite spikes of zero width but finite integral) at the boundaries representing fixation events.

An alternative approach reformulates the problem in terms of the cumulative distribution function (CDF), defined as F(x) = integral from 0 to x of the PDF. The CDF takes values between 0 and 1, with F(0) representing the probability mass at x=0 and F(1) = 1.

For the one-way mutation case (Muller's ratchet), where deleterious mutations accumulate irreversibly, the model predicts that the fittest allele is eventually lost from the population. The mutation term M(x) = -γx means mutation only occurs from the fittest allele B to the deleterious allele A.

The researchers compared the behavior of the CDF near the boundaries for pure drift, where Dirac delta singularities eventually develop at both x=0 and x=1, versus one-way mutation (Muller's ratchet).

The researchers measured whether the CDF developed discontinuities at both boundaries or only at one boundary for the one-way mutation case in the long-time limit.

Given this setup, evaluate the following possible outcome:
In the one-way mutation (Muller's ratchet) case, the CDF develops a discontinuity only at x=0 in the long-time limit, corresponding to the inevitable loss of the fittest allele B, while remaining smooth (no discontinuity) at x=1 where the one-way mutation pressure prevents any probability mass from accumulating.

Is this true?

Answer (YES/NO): NO